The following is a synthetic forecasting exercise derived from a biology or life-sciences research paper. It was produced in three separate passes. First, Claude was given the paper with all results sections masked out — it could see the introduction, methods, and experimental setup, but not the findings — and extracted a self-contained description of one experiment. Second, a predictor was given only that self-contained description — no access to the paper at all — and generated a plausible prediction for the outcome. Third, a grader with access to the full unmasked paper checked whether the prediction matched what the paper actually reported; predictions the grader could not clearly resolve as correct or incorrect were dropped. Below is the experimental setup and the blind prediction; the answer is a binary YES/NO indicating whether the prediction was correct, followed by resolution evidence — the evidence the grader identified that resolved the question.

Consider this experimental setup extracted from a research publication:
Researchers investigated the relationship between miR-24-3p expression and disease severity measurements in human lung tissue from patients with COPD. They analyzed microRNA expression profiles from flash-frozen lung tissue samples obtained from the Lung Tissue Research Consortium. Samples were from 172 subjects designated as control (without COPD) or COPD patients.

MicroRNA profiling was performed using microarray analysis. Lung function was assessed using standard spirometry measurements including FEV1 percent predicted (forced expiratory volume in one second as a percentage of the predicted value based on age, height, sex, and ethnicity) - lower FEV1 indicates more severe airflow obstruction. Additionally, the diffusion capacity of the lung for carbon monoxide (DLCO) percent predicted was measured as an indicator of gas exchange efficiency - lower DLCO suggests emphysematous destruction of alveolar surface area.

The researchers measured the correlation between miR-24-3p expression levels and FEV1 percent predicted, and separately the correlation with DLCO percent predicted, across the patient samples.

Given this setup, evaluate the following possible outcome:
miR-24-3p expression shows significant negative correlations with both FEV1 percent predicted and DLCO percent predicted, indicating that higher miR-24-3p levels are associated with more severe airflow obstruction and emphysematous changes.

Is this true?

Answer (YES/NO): NO